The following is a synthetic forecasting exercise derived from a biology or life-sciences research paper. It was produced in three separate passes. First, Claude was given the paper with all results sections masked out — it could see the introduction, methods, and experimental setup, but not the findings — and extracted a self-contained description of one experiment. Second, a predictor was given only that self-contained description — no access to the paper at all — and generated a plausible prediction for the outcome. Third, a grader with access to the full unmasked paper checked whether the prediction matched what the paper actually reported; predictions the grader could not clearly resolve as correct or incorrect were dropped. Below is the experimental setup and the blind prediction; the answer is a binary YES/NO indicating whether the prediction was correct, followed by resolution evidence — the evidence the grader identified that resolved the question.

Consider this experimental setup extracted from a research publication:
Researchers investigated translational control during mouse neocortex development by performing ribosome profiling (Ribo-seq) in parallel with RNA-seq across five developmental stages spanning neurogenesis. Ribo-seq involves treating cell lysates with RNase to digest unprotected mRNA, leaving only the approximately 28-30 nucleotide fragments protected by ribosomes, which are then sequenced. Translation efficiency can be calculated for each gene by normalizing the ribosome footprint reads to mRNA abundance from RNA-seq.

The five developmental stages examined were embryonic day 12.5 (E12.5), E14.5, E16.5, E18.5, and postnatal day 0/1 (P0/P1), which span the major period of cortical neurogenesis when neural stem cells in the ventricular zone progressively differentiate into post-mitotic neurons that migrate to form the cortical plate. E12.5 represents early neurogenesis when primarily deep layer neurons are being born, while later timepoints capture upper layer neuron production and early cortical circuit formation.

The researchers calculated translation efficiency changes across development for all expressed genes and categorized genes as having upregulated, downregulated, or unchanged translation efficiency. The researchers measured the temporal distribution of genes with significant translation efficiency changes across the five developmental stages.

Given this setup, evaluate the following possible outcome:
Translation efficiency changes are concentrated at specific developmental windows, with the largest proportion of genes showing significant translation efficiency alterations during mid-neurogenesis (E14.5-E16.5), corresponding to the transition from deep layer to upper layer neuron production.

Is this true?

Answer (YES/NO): YES